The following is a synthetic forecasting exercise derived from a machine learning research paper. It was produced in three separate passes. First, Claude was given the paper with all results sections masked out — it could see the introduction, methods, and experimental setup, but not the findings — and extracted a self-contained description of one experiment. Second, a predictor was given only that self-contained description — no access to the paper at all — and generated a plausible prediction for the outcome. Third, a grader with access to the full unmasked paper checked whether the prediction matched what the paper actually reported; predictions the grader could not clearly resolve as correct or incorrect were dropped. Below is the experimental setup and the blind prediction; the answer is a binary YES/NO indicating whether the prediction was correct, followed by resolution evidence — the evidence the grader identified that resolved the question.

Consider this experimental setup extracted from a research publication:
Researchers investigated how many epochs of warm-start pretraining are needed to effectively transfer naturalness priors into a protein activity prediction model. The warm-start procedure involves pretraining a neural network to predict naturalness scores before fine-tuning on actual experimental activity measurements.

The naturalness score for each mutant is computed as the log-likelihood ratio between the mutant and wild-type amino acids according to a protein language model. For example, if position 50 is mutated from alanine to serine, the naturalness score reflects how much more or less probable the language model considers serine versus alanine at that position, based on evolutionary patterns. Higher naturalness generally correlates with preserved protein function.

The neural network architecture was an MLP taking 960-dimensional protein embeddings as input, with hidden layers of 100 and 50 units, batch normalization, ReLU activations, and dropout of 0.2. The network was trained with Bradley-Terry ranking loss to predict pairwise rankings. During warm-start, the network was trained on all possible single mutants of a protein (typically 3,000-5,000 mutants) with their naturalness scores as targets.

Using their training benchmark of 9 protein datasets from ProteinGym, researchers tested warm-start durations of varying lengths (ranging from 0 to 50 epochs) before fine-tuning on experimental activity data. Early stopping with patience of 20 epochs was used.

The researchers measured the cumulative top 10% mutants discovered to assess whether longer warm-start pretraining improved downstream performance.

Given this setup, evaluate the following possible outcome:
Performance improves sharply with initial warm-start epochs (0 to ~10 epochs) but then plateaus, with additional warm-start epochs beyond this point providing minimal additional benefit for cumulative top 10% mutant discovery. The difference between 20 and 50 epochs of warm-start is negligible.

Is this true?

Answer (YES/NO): YES